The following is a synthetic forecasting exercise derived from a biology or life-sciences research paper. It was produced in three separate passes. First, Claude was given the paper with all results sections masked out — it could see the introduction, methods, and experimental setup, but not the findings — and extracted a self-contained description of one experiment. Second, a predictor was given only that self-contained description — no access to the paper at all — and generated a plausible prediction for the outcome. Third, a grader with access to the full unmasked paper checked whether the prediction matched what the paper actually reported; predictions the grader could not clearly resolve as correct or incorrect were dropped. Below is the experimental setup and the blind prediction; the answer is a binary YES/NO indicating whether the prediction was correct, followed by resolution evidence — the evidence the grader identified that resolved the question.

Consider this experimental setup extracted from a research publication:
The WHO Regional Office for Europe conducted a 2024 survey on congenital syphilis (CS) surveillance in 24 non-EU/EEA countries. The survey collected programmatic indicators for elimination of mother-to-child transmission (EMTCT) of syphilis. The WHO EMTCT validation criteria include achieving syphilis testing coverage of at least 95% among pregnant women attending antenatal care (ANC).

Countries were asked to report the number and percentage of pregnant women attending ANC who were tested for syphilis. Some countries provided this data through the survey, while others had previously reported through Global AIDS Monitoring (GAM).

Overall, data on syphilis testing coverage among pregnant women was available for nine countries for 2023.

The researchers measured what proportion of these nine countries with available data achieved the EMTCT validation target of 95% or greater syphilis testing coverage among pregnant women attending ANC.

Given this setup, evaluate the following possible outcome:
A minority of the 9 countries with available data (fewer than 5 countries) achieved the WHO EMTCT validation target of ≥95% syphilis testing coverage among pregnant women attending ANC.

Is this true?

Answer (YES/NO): NO